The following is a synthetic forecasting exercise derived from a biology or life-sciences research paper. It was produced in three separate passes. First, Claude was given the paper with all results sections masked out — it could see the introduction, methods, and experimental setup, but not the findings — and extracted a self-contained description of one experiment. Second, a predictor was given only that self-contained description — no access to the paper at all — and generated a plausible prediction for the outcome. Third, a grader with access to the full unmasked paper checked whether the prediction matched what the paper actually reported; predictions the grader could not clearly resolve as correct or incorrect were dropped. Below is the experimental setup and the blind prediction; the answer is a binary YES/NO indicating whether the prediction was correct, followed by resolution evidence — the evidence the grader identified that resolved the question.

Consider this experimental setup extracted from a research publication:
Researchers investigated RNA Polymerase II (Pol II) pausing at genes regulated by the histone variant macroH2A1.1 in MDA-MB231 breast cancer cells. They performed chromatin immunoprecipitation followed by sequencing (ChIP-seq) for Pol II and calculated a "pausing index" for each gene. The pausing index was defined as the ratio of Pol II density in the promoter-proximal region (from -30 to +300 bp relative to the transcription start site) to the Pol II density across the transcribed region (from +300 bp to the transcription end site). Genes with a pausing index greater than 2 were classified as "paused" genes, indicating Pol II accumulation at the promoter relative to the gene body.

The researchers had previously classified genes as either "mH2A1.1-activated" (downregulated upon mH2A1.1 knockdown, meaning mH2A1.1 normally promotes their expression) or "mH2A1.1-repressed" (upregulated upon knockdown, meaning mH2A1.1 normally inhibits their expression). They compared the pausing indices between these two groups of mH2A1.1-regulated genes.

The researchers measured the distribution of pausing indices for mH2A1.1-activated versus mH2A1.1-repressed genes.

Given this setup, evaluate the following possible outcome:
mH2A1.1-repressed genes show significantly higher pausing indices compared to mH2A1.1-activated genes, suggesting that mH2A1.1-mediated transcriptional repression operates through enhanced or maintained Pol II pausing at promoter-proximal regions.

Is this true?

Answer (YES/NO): NO